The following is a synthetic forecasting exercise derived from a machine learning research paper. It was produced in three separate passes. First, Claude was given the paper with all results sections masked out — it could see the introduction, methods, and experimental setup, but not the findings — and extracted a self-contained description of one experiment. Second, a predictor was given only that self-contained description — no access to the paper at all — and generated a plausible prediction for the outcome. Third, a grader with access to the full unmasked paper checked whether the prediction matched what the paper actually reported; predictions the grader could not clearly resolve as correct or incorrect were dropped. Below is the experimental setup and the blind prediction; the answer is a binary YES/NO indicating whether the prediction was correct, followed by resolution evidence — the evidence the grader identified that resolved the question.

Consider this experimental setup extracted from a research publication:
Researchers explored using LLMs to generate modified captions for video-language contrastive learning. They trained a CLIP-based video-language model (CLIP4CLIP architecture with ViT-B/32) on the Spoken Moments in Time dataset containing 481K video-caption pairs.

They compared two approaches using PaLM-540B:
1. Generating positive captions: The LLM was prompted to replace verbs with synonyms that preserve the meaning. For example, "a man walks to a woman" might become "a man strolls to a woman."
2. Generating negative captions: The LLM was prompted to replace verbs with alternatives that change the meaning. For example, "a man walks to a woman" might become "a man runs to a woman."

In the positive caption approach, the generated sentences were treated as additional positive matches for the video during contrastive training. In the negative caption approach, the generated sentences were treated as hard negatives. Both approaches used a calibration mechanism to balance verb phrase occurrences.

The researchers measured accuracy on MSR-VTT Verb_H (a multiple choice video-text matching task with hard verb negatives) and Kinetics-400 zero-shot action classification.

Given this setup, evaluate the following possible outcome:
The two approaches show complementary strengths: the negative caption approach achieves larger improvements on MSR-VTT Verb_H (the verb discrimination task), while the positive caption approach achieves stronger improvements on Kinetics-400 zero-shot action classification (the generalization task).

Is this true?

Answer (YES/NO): NO